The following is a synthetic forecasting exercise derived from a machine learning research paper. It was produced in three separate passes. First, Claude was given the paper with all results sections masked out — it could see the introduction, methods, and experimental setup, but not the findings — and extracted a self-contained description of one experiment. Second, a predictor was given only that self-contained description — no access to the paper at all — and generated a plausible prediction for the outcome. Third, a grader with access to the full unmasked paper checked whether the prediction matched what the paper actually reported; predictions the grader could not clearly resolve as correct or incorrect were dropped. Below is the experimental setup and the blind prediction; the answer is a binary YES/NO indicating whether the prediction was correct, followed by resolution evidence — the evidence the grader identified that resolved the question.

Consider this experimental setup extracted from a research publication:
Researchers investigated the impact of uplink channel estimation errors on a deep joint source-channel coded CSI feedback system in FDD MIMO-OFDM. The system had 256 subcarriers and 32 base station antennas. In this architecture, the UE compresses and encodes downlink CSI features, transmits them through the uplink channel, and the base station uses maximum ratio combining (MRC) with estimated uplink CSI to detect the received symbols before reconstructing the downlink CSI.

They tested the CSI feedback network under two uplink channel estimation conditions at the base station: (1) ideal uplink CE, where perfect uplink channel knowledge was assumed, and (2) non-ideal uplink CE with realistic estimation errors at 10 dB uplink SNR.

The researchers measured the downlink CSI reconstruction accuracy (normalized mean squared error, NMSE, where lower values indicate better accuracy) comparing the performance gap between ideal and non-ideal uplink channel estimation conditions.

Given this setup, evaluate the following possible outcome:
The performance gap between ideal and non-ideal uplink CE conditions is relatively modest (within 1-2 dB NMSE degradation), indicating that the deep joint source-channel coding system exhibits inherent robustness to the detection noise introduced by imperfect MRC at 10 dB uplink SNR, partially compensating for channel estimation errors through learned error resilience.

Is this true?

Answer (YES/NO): YES